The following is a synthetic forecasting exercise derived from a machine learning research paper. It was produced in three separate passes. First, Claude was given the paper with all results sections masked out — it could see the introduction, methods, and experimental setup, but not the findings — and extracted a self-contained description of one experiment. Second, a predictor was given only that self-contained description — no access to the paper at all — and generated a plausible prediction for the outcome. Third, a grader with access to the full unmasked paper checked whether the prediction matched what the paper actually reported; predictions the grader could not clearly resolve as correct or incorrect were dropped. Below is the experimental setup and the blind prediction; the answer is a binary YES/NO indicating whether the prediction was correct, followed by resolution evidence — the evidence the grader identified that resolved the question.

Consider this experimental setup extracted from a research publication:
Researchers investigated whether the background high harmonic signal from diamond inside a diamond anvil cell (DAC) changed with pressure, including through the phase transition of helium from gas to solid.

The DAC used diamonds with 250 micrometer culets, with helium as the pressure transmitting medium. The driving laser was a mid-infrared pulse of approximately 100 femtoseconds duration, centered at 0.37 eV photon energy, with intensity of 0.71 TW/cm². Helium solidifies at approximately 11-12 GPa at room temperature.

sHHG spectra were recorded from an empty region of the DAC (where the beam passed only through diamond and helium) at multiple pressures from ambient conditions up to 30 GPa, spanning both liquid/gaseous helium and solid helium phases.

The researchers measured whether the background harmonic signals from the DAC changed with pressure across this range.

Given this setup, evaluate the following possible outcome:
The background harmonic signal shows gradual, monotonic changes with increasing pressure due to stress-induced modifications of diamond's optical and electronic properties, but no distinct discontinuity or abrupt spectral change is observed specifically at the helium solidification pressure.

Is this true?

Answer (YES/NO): NO